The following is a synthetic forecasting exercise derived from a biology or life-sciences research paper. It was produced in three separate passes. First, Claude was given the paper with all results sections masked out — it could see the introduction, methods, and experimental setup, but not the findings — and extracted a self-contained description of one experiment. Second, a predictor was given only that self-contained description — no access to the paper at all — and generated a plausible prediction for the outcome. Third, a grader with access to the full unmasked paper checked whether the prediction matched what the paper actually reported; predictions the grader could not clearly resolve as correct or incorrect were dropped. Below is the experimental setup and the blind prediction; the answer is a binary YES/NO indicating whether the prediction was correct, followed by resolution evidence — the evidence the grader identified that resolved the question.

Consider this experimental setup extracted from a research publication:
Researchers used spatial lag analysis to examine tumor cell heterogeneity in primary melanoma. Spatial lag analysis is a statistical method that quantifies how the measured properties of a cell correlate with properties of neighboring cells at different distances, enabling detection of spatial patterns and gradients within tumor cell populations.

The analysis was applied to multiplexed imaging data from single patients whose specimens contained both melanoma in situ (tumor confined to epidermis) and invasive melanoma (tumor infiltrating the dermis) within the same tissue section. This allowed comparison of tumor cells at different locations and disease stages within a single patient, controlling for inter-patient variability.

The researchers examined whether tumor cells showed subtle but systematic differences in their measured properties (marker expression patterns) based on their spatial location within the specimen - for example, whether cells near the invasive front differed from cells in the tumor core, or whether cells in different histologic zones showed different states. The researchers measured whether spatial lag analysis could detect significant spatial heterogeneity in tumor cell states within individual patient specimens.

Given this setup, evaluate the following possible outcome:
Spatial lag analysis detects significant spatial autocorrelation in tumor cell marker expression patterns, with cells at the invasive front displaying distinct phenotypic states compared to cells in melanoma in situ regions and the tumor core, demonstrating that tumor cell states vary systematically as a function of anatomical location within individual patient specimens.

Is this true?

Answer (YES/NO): YES